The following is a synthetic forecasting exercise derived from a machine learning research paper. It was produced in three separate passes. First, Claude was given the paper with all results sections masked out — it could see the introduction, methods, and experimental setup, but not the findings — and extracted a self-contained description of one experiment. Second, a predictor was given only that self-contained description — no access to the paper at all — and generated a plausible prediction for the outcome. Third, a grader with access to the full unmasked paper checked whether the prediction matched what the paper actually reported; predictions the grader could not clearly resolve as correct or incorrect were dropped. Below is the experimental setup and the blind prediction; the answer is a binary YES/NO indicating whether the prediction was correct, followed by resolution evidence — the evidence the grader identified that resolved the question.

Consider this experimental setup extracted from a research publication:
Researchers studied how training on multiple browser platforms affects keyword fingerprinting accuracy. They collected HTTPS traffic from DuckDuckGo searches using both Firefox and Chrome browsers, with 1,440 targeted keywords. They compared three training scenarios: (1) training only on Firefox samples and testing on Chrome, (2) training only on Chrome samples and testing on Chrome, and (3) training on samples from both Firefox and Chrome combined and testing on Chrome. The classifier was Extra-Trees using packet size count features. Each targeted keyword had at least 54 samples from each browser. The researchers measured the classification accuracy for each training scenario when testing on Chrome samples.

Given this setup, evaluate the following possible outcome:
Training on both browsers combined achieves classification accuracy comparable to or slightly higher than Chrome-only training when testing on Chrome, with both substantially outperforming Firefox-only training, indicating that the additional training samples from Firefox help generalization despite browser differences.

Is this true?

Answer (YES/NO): YES